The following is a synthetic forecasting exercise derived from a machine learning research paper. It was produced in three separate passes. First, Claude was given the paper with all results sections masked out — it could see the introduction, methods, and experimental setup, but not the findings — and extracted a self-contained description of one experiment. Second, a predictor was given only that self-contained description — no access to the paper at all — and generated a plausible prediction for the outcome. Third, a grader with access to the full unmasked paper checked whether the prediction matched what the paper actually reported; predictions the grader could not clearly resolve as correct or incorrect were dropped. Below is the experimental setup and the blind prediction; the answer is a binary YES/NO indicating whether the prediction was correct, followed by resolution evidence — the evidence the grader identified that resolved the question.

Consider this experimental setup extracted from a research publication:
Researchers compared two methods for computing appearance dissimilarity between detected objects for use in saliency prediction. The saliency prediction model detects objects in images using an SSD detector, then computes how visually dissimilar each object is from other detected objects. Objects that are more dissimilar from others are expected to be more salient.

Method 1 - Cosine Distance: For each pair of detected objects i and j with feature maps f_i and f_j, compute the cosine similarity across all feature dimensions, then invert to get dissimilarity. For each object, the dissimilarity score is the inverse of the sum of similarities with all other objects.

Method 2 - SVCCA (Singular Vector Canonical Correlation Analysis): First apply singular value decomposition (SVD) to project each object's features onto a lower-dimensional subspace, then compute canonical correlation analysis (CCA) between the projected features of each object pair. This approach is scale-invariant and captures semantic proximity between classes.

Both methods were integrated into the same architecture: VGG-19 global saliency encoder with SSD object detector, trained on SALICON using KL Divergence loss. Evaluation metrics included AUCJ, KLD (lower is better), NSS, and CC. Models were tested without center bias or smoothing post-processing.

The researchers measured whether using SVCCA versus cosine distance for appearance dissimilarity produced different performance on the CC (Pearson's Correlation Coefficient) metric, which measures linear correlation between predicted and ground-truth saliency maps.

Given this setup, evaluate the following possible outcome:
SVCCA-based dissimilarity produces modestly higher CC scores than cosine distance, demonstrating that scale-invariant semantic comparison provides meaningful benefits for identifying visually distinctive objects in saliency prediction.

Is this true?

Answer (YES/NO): YES